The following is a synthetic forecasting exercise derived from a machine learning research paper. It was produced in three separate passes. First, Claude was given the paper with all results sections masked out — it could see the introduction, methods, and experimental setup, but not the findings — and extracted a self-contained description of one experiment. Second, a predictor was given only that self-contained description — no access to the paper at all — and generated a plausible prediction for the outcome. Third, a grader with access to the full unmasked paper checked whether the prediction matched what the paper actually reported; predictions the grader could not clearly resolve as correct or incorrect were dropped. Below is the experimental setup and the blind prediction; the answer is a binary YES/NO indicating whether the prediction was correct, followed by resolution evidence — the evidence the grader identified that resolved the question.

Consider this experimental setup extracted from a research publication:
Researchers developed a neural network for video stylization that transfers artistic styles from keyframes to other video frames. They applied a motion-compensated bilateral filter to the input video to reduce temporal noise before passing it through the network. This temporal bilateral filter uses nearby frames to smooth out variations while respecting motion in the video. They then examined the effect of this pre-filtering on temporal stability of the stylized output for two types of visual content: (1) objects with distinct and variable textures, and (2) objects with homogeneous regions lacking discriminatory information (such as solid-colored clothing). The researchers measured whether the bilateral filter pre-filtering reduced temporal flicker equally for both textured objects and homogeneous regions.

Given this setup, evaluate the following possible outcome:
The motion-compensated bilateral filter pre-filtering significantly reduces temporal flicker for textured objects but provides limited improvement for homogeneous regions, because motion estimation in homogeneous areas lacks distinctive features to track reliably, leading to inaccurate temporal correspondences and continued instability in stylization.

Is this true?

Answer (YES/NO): NO